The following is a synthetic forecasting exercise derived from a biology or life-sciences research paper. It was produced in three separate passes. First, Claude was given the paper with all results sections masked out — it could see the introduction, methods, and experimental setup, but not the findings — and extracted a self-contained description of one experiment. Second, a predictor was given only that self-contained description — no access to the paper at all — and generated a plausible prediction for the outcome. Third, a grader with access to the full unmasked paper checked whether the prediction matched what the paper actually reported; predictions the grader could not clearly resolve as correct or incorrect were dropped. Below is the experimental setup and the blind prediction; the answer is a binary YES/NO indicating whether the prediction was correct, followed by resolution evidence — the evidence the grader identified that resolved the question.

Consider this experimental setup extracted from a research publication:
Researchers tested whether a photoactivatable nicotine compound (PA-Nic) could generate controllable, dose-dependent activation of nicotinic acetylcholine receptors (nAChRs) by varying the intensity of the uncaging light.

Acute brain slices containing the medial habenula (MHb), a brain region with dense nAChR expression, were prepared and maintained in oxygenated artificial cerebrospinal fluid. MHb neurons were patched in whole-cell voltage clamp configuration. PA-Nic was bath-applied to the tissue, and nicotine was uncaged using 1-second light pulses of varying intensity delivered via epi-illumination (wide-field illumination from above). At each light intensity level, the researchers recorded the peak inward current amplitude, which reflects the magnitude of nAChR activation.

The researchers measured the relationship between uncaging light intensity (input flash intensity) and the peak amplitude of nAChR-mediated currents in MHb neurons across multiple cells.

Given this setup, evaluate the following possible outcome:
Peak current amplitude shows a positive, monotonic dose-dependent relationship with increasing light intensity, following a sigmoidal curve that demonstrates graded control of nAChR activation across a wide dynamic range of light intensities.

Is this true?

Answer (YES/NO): NO